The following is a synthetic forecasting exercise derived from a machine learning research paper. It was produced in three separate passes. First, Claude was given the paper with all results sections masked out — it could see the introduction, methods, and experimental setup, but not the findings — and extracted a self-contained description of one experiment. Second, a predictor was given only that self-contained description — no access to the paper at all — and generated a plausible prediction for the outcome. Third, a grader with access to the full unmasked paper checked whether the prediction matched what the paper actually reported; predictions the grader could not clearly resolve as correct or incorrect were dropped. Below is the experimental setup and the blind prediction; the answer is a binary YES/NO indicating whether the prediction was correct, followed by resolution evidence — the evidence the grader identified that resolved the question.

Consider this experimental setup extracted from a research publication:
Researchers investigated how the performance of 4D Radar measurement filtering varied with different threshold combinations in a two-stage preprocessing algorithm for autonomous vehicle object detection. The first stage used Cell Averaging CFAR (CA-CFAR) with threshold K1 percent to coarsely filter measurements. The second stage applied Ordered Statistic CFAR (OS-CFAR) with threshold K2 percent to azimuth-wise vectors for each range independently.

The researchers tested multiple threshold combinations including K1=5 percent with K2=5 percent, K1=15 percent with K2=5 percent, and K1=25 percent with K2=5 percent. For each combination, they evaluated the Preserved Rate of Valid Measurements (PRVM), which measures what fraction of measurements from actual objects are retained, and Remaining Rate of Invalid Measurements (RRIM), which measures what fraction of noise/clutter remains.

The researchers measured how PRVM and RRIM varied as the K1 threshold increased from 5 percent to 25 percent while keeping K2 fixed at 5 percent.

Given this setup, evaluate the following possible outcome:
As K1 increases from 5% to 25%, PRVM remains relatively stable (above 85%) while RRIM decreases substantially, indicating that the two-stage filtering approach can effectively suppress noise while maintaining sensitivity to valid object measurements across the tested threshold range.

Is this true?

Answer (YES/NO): NO